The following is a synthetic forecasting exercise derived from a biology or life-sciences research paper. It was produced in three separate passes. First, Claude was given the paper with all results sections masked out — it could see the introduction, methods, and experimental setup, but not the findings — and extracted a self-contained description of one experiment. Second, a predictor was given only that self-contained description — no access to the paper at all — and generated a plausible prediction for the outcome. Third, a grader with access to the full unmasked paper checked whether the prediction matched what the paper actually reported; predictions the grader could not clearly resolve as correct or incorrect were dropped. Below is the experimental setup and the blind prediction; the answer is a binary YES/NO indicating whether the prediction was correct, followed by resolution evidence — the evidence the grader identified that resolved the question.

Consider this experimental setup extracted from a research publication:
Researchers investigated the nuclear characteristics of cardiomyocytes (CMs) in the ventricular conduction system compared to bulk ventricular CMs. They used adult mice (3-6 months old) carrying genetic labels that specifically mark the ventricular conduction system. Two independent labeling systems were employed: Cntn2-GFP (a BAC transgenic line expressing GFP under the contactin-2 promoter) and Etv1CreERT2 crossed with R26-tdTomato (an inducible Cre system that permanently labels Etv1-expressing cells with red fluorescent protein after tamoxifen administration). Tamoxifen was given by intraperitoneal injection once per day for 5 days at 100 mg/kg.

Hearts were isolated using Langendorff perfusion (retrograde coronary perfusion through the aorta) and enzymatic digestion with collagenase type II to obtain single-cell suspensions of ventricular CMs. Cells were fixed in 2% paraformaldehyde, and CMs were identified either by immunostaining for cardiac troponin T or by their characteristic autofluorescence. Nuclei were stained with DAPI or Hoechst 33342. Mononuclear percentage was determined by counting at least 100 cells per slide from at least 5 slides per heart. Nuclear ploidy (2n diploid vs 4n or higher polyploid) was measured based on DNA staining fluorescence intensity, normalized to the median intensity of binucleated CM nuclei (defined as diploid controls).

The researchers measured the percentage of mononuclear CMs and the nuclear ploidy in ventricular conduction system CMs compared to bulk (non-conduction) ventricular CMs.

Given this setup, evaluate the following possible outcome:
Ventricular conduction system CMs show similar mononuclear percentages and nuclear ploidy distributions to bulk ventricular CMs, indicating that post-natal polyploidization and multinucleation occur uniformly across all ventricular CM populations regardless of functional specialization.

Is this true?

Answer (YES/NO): NO